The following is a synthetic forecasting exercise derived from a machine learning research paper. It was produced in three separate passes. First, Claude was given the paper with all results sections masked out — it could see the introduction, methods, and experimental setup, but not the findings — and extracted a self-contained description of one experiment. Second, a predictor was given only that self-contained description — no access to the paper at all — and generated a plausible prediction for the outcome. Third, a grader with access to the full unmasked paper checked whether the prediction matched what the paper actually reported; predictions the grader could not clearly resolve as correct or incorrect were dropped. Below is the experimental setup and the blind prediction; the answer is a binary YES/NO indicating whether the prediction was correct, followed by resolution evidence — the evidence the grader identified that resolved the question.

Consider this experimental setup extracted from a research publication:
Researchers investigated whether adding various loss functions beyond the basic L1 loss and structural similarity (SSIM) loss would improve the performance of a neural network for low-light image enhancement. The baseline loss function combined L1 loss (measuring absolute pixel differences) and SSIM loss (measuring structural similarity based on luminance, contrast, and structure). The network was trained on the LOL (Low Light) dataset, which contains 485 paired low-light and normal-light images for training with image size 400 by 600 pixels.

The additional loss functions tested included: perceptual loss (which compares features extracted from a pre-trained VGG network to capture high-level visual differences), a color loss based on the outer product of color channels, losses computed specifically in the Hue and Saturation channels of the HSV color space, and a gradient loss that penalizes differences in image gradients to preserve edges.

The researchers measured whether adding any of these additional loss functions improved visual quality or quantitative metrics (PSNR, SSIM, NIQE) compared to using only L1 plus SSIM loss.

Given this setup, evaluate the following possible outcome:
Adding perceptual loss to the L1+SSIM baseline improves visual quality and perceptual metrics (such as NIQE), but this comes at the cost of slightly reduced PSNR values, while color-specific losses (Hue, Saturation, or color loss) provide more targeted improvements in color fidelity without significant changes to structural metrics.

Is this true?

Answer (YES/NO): NO